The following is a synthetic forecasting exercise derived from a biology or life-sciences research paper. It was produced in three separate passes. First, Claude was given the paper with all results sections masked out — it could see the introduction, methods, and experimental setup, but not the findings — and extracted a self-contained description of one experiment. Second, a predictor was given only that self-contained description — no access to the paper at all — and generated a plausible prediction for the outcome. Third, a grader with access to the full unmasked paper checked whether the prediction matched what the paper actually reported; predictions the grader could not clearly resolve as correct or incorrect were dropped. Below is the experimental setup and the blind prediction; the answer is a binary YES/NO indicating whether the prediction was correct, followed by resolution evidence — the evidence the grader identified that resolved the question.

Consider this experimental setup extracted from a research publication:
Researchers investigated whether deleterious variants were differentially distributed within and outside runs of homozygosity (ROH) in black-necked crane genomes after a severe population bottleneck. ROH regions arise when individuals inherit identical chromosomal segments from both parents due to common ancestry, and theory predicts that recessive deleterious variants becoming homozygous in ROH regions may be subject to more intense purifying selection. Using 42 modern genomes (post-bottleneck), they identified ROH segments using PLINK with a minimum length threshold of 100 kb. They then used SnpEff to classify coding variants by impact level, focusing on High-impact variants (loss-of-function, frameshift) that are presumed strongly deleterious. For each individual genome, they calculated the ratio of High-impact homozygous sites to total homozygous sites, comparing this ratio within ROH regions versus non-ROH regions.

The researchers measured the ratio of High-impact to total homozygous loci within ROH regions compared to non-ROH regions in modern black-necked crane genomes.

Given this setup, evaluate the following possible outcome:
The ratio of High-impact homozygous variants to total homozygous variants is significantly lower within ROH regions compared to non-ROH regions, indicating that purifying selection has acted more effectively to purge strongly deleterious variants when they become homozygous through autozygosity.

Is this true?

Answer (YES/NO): YES